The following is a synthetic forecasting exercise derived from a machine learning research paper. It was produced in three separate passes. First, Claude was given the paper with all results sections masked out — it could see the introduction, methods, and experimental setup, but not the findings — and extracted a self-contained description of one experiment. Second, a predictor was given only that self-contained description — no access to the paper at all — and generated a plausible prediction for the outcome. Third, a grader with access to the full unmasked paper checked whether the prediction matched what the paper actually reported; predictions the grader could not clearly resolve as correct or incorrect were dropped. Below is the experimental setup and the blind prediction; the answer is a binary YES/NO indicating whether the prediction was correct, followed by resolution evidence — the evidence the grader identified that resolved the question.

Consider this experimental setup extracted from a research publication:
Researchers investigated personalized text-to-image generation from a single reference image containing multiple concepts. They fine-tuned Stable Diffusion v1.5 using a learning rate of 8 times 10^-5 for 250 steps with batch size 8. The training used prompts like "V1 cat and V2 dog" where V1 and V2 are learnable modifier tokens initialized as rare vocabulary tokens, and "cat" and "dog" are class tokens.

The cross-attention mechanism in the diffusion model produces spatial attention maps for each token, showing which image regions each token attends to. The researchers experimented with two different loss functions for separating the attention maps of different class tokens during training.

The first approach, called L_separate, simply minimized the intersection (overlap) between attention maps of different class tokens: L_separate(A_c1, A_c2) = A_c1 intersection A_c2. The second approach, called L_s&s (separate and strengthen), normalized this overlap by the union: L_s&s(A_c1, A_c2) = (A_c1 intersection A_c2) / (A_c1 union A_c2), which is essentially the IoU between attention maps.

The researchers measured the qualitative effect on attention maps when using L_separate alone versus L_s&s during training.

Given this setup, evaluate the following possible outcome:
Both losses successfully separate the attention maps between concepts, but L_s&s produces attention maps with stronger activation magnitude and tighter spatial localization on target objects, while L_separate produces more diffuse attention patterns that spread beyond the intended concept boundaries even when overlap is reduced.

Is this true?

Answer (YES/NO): NO